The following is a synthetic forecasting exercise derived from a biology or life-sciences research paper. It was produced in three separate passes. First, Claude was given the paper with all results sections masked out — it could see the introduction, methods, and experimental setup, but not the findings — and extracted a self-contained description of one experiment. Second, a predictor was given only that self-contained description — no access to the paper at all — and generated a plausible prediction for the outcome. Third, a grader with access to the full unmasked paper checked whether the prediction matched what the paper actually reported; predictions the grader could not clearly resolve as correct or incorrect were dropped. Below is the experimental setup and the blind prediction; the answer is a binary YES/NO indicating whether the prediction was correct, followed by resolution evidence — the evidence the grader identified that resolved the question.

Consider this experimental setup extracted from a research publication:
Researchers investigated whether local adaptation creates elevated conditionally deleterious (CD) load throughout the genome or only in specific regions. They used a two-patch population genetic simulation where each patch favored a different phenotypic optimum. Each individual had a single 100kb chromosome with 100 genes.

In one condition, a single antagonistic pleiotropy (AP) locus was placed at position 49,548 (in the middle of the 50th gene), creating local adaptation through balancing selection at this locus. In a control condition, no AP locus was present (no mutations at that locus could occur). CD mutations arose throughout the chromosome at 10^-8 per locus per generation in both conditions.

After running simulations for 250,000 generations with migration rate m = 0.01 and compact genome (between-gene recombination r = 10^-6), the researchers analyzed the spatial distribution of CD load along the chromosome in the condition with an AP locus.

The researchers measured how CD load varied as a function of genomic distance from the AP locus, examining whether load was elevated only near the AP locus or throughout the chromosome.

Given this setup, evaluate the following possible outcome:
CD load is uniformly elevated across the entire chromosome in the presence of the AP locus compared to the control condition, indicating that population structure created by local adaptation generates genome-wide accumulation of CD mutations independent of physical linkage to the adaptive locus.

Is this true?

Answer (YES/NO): NO